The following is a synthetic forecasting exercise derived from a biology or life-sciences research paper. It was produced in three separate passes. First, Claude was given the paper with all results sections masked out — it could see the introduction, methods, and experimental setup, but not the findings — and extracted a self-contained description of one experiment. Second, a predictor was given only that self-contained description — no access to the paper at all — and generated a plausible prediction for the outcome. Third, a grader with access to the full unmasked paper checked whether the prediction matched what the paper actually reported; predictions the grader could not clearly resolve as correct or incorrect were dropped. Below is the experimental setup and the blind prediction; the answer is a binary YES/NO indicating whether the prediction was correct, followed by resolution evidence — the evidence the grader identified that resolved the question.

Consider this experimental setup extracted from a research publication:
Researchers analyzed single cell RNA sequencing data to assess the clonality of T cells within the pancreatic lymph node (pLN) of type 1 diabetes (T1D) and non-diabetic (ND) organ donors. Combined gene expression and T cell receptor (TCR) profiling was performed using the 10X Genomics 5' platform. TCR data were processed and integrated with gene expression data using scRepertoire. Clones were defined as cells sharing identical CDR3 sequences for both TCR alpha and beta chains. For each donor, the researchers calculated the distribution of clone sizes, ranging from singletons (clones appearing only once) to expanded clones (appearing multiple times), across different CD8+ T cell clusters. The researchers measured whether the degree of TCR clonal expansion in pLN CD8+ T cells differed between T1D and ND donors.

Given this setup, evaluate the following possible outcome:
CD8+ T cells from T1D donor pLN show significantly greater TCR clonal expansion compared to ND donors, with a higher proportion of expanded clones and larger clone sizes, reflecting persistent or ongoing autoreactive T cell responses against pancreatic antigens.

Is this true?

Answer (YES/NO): NO